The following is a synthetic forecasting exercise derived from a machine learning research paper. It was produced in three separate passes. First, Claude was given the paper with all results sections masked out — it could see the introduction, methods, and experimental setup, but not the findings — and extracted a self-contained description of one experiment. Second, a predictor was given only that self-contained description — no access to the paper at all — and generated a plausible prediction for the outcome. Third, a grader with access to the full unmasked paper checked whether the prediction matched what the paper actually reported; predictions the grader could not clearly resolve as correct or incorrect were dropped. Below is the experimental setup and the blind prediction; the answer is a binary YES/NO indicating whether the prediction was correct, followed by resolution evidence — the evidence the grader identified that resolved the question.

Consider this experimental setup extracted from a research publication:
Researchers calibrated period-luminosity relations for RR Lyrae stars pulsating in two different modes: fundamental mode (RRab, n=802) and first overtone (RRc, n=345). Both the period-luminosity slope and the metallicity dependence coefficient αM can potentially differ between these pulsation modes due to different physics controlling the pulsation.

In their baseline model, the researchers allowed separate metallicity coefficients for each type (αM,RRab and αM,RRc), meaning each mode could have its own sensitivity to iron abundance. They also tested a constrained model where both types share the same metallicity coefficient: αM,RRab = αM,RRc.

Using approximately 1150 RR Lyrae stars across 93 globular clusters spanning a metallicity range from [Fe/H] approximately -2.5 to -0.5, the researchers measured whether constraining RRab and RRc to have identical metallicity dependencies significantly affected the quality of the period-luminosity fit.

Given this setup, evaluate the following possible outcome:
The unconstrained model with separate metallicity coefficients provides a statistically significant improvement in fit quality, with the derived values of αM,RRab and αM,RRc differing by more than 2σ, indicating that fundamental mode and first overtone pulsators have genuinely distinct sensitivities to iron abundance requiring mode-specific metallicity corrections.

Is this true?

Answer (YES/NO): NO